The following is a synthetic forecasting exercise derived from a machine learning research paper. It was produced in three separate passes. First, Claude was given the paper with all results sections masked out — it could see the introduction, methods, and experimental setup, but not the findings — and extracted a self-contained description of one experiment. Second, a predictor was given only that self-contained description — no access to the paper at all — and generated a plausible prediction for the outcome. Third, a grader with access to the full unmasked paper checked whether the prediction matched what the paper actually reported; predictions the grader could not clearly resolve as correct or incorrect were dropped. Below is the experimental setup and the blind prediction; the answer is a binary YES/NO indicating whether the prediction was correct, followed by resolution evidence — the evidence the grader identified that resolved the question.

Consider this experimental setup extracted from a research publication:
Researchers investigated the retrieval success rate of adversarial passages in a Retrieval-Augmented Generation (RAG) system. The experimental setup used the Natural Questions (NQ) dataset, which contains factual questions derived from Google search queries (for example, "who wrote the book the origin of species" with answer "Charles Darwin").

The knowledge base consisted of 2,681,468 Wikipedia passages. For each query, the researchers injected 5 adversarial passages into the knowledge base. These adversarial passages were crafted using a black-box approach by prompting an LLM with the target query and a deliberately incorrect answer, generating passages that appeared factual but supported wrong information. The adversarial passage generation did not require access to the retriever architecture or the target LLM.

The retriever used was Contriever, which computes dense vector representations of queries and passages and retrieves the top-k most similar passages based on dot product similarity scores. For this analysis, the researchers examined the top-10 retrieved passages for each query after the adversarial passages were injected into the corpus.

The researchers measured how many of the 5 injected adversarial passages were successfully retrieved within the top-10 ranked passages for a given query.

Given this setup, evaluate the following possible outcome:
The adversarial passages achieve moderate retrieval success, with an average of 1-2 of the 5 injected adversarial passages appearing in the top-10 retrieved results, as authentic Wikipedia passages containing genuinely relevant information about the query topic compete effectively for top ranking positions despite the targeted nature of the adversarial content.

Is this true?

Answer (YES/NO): NO